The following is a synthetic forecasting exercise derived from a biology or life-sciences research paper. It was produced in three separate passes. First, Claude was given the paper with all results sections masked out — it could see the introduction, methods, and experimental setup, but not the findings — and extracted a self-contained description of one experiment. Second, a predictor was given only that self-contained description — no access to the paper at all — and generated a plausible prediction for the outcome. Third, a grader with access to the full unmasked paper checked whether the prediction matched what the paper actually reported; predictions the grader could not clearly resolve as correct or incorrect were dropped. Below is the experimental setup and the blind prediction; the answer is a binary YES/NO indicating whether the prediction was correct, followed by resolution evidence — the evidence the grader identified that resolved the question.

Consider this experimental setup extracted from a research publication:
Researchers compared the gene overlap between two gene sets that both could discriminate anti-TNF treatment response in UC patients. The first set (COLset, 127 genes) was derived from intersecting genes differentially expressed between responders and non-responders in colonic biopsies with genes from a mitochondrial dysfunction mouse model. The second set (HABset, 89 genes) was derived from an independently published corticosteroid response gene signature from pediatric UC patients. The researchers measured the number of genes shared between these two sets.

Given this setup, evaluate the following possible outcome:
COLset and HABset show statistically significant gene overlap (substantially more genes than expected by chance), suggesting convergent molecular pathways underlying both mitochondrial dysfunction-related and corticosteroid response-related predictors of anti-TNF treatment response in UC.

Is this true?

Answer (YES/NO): NO